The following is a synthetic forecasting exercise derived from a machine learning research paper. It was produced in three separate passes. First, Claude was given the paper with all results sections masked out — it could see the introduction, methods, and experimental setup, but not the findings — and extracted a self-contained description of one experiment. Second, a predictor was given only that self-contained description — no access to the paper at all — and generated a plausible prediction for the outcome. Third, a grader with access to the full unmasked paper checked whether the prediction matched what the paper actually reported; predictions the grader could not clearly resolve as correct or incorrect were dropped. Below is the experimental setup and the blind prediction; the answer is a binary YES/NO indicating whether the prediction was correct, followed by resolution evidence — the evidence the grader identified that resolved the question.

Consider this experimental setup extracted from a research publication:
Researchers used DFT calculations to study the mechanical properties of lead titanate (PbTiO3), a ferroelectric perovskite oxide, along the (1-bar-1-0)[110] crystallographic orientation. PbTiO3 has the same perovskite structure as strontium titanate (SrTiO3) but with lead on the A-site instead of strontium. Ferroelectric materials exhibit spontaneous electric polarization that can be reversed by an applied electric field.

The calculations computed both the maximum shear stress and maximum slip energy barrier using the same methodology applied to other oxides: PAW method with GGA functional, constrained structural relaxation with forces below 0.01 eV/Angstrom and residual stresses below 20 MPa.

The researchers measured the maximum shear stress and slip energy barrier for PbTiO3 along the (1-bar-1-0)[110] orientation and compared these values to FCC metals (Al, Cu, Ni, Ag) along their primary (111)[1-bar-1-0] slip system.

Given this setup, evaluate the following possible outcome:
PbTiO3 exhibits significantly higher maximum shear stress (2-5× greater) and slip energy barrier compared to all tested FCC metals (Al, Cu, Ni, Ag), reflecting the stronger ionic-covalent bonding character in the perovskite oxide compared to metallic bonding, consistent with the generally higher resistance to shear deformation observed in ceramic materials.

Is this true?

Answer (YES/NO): NO